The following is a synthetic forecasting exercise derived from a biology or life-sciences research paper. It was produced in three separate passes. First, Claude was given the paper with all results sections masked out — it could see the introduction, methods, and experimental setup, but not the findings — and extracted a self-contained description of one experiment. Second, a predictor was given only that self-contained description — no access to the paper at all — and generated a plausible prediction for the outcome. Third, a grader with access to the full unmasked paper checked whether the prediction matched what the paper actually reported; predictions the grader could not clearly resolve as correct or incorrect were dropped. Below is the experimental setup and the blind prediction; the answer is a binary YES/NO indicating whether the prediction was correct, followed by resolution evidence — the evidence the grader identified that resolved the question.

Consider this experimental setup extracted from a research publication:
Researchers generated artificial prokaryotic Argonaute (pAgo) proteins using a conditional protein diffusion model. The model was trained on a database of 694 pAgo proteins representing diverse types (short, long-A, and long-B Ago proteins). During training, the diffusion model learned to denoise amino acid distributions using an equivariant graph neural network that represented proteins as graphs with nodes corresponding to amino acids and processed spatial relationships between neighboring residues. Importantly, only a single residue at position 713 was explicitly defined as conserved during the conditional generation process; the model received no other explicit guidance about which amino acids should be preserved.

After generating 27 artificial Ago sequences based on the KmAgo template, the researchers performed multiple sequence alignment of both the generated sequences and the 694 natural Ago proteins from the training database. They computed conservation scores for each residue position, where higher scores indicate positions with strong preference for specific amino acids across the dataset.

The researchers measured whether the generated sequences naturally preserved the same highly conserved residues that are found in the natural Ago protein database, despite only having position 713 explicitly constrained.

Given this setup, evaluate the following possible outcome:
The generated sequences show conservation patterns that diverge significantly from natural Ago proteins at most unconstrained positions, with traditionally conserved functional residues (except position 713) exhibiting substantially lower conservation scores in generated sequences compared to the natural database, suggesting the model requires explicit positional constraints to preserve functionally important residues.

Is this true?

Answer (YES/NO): NO